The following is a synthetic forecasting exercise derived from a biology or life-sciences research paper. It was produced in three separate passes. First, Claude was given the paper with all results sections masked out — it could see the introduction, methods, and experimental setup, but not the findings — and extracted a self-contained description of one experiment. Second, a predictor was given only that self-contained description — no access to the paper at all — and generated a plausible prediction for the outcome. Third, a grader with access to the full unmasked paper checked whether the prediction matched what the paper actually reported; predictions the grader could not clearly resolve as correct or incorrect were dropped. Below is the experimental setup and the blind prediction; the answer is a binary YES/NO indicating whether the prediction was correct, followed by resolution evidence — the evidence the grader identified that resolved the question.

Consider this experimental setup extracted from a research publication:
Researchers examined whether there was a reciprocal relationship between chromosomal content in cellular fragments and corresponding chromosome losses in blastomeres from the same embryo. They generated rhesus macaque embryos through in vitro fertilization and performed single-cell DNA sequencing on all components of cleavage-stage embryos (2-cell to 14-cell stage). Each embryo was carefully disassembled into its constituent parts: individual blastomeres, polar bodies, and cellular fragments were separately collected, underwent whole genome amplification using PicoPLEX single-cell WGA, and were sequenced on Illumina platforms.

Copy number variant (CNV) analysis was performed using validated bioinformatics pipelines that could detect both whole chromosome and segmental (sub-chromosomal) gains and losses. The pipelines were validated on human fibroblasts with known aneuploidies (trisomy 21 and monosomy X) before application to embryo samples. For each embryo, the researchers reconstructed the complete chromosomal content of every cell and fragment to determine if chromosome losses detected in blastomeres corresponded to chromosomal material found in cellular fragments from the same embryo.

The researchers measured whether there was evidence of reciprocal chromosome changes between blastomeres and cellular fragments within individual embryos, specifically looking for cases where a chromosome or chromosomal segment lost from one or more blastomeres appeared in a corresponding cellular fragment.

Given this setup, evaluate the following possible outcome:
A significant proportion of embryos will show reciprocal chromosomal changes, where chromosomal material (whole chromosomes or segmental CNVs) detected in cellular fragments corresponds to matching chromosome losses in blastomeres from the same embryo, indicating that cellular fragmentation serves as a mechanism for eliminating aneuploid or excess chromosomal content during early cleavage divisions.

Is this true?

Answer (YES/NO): NO